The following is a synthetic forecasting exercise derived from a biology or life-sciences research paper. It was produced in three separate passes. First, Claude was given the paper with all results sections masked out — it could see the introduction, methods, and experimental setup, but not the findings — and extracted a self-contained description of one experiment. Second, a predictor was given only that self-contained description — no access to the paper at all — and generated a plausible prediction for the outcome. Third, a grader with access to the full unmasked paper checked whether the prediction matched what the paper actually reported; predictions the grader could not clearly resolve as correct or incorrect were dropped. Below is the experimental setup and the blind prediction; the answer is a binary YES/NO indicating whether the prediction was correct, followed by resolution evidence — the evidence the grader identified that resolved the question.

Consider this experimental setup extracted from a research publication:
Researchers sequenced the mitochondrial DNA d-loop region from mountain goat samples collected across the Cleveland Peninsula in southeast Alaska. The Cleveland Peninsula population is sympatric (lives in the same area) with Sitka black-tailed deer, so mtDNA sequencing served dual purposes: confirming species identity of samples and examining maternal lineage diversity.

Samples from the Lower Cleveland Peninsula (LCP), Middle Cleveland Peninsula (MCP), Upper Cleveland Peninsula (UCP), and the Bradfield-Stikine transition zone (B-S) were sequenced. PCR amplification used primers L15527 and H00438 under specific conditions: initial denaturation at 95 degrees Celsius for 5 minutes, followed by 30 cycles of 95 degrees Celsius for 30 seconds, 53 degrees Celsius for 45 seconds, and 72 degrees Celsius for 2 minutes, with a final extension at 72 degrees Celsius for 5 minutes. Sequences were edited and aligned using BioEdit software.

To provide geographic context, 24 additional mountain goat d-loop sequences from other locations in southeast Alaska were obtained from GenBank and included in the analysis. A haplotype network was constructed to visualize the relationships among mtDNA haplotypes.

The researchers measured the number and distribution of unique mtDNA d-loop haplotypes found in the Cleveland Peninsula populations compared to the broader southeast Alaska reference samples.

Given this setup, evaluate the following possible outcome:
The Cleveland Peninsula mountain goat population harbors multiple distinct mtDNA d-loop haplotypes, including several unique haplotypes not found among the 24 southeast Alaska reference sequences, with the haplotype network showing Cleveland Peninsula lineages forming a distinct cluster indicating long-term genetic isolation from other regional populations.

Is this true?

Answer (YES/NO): YES